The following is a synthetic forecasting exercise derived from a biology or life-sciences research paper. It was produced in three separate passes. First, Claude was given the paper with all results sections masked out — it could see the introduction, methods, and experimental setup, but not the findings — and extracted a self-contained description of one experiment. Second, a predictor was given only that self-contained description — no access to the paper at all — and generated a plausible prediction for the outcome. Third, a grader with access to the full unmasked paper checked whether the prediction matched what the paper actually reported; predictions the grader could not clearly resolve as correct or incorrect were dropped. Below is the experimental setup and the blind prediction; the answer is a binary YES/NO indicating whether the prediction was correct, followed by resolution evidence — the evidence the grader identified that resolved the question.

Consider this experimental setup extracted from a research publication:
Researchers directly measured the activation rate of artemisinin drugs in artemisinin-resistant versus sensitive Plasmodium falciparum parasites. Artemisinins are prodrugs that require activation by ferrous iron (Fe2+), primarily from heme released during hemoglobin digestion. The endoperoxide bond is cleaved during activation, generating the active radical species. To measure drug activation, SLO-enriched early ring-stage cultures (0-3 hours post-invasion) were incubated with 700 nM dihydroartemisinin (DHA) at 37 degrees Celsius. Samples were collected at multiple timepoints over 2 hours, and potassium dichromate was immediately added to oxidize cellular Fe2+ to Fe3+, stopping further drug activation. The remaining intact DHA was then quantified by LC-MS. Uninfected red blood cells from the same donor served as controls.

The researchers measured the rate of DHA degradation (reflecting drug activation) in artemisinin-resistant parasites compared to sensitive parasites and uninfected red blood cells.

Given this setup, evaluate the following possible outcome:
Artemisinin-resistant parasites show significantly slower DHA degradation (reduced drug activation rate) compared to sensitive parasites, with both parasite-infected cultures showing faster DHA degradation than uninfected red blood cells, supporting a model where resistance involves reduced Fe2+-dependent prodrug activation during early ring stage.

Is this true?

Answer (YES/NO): YES